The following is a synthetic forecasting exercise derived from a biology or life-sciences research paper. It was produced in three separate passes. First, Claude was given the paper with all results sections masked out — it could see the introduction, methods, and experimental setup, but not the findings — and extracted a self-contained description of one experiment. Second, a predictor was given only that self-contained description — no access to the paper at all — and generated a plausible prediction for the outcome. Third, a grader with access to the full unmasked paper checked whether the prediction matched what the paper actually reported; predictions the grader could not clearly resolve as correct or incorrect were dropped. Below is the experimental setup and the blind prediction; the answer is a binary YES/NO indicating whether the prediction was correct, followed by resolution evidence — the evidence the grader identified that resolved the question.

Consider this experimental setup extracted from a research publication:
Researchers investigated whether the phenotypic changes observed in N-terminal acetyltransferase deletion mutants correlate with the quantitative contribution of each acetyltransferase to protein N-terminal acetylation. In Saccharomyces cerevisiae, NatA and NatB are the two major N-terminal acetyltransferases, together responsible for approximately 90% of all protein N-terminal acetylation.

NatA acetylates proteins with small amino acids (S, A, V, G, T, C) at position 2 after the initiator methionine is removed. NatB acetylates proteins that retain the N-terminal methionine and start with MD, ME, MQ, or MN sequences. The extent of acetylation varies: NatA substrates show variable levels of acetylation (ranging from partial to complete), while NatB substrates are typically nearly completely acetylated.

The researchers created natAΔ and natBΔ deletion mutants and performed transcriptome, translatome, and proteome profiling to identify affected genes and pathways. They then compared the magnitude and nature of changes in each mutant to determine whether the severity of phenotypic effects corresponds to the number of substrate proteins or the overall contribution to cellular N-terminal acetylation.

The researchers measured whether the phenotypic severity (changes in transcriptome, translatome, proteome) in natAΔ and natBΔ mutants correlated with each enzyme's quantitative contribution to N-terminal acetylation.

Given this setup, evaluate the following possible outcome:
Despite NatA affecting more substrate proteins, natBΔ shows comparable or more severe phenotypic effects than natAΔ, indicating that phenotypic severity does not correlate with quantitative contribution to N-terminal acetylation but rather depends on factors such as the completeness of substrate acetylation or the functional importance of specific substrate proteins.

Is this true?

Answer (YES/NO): YES